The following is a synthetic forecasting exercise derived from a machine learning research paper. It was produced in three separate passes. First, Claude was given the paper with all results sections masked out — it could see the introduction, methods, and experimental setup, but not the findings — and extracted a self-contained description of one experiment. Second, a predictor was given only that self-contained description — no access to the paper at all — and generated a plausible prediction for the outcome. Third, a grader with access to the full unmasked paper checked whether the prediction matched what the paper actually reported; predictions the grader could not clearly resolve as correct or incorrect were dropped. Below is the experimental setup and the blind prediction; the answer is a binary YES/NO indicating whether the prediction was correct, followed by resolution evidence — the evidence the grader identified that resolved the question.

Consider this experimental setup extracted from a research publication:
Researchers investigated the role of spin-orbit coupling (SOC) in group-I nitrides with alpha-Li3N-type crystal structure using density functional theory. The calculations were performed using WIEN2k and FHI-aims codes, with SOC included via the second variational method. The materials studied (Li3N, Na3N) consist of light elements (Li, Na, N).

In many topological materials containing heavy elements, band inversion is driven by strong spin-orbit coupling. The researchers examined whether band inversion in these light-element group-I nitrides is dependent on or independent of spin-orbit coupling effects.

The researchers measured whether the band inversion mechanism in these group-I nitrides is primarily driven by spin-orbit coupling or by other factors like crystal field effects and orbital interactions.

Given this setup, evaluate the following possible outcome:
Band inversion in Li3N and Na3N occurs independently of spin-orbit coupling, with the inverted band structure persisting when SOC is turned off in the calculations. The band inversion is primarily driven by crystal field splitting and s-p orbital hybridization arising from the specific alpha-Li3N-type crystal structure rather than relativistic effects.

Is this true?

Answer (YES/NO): YES